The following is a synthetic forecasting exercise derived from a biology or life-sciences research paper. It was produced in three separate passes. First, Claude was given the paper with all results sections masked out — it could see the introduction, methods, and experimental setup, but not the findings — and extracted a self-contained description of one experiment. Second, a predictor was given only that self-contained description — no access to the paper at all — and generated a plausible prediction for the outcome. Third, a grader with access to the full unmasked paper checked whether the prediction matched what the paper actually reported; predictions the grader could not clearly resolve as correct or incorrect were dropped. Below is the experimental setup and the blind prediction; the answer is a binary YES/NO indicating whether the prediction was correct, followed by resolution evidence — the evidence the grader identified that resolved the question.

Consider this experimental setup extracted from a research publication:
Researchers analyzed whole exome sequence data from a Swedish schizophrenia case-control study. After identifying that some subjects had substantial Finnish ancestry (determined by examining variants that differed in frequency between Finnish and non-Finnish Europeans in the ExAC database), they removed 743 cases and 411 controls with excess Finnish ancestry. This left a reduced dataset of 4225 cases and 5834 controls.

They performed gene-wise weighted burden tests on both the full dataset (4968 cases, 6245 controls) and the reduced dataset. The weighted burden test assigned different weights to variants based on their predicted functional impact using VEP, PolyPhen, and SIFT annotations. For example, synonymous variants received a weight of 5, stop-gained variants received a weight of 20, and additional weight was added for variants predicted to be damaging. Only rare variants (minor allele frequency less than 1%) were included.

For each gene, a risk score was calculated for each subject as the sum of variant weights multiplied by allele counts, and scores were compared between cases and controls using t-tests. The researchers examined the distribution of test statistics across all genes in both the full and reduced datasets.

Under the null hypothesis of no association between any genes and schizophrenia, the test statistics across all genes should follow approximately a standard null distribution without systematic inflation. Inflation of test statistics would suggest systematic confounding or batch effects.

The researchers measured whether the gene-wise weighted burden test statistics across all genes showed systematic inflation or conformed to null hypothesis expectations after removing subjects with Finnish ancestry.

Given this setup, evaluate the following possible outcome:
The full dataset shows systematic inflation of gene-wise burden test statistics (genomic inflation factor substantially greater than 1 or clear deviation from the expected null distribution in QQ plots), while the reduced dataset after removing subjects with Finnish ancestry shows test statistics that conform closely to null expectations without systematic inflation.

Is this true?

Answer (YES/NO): YES